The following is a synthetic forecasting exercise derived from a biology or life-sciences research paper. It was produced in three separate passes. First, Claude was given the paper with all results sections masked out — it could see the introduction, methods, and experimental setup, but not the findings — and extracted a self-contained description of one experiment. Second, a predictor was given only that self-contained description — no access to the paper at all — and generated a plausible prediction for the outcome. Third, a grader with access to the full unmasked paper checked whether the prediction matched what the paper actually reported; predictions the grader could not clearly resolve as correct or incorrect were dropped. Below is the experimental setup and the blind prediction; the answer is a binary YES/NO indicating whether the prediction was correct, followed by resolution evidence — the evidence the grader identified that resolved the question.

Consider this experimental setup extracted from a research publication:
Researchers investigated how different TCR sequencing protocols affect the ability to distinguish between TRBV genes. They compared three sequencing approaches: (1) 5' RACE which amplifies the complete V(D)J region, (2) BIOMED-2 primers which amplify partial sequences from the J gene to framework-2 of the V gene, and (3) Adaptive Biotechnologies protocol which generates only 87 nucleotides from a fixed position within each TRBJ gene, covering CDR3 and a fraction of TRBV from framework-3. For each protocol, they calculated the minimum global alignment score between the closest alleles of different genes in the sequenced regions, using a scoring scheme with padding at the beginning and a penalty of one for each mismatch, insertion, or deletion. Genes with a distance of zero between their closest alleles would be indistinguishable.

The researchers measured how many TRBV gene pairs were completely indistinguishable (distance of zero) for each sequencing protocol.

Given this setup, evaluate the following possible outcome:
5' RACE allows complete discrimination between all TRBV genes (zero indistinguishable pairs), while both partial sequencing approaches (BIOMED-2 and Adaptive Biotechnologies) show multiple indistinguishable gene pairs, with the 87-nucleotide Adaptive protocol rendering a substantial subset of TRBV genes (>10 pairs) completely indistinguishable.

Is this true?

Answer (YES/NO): NO